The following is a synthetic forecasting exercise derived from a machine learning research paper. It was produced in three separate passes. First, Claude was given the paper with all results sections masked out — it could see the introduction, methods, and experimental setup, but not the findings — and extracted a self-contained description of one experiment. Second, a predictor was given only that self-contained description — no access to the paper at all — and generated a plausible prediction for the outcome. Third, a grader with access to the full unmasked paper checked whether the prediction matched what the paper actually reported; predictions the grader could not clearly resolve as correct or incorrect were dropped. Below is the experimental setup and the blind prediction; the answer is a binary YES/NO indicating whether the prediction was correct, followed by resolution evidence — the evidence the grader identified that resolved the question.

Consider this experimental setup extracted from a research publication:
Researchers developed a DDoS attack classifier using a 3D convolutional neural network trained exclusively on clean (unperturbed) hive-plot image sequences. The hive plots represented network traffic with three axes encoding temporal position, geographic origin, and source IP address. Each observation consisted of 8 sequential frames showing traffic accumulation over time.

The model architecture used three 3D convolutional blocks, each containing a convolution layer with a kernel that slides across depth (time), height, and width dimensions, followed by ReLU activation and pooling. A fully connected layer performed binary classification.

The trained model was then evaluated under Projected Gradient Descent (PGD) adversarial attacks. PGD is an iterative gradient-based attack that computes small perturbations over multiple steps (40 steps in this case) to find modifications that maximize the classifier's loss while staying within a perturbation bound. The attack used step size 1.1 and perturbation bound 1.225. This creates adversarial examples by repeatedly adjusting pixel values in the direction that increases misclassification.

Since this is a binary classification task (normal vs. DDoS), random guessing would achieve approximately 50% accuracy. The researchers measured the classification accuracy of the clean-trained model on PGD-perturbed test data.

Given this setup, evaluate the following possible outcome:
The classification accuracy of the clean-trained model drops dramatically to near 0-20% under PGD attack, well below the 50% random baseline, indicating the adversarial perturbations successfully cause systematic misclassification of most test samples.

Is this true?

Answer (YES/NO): NO